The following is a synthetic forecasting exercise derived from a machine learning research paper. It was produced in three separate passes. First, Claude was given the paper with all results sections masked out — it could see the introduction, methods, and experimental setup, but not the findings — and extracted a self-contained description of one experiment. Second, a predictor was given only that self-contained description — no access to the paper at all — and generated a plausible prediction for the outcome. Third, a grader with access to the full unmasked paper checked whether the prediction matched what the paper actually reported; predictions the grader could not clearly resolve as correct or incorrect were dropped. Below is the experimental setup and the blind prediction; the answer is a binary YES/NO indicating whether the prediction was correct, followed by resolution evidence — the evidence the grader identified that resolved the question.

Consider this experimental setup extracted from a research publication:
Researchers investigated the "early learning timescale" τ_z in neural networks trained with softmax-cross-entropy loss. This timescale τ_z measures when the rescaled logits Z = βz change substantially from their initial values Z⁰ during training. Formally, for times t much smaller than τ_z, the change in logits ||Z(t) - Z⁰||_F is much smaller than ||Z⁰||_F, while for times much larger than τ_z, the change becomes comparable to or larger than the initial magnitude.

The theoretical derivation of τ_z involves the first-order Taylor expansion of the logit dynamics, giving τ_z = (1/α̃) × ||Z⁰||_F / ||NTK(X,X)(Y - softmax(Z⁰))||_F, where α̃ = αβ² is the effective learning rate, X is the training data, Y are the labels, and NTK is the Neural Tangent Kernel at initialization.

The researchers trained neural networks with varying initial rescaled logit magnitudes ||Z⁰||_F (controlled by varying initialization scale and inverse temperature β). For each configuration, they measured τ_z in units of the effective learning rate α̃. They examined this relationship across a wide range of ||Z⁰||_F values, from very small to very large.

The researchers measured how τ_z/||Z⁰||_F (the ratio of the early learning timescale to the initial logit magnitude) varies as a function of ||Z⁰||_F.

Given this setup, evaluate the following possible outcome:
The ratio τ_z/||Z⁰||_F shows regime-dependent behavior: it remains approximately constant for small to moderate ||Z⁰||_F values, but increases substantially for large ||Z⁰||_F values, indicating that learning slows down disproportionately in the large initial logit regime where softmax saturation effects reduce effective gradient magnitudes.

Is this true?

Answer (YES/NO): NO